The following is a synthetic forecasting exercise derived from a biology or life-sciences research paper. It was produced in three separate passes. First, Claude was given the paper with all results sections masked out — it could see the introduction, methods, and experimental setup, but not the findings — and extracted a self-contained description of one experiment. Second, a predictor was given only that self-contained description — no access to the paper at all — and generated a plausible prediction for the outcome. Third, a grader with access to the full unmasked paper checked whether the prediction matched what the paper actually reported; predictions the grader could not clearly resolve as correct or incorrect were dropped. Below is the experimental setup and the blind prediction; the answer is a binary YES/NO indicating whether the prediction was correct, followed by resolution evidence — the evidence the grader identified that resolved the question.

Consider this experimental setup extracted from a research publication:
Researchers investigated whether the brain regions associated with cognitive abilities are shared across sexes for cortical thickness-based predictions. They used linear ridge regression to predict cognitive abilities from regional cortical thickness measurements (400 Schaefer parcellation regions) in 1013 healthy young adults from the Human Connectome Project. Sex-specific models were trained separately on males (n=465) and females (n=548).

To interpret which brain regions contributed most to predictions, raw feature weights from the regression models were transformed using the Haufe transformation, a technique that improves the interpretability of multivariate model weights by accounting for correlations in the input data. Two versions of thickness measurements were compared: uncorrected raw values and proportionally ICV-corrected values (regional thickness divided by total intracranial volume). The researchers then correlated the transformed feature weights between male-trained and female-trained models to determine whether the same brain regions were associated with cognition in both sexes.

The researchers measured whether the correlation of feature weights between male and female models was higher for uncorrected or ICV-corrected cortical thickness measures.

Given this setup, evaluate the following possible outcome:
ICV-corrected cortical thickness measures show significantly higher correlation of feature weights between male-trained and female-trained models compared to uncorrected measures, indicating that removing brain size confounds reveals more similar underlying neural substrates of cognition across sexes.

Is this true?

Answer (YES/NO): YES